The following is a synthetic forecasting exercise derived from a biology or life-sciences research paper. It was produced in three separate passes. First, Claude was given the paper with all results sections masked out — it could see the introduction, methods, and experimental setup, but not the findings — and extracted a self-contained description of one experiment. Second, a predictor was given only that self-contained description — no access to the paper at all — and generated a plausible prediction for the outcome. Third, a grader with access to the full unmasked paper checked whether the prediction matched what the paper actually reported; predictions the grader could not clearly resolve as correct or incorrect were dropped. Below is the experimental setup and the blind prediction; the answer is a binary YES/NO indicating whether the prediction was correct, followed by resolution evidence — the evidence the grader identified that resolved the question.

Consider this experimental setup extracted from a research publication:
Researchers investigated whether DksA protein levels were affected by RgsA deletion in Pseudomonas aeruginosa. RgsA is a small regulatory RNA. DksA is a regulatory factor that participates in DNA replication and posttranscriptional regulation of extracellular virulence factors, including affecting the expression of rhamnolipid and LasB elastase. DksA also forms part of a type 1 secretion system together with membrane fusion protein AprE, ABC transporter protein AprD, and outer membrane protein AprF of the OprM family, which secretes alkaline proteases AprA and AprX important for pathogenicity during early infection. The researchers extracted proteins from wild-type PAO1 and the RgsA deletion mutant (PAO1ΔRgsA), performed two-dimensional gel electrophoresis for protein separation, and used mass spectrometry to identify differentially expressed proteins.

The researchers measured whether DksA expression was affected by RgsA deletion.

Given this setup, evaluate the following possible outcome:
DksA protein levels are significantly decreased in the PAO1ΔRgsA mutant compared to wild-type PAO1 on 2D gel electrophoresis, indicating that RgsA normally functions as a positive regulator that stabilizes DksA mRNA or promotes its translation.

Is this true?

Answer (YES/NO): YES